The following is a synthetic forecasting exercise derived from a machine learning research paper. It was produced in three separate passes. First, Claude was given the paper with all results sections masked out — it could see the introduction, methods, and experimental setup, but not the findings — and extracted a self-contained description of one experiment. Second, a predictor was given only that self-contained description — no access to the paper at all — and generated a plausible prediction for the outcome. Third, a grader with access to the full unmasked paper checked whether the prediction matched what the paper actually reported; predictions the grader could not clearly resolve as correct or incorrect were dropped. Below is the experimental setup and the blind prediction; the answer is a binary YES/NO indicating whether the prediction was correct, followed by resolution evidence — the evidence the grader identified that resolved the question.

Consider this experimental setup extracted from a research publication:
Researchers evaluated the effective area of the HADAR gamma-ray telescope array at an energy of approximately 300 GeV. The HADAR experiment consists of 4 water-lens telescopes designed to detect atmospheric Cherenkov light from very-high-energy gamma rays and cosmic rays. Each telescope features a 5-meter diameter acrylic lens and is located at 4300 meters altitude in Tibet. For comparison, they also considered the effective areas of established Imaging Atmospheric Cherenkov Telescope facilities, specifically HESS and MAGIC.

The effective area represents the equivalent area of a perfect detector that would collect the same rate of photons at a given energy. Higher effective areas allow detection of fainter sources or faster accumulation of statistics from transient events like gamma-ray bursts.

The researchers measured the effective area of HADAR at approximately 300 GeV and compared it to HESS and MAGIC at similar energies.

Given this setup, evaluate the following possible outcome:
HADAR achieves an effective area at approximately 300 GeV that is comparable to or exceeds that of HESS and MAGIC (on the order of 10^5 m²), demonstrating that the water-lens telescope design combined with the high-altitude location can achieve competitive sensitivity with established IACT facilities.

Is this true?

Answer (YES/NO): YES